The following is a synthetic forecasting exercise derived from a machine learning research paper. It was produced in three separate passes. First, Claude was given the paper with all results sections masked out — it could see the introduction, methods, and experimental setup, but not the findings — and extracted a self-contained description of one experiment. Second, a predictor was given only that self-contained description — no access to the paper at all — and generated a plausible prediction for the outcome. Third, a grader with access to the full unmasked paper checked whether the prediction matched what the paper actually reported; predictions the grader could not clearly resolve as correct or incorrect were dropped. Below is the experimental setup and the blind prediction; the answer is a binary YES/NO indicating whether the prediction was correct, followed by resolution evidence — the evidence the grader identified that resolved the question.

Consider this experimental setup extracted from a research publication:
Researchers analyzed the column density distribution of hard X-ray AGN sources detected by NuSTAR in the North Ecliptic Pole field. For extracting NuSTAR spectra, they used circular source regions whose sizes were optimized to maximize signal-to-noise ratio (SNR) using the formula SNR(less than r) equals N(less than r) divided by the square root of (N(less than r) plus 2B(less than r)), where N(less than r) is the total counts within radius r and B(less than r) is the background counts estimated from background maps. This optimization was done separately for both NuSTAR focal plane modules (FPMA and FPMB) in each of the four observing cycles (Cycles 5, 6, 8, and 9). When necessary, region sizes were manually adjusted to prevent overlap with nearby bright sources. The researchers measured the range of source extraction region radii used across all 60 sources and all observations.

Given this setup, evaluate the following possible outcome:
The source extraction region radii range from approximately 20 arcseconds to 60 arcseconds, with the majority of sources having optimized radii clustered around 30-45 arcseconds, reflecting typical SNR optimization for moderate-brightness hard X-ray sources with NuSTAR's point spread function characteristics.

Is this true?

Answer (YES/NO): NO